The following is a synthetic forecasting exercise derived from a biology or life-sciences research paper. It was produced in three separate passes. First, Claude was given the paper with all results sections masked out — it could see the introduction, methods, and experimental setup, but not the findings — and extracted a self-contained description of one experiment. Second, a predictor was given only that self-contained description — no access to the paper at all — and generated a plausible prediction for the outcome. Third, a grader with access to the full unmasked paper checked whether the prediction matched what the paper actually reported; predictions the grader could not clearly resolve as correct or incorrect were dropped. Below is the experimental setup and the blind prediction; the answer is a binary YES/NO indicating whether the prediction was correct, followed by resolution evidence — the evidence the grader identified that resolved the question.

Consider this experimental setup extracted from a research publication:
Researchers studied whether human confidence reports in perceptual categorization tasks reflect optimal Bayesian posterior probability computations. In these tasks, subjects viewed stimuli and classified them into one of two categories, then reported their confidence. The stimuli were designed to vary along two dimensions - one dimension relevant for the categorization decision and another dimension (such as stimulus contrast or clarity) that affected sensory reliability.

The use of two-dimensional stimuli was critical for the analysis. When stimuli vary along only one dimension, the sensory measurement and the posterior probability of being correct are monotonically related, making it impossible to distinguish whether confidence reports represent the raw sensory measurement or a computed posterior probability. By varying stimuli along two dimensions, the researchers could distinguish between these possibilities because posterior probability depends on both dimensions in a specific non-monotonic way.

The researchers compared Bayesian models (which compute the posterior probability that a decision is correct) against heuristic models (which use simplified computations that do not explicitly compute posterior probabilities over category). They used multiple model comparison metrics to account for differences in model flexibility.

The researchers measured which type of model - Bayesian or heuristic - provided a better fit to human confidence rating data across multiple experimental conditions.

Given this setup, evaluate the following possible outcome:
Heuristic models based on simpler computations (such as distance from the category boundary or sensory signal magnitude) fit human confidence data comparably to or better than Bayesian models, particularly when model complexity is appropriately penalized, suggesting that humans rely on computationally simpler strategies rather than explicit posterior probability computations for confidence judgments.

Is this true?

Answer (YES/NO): YES